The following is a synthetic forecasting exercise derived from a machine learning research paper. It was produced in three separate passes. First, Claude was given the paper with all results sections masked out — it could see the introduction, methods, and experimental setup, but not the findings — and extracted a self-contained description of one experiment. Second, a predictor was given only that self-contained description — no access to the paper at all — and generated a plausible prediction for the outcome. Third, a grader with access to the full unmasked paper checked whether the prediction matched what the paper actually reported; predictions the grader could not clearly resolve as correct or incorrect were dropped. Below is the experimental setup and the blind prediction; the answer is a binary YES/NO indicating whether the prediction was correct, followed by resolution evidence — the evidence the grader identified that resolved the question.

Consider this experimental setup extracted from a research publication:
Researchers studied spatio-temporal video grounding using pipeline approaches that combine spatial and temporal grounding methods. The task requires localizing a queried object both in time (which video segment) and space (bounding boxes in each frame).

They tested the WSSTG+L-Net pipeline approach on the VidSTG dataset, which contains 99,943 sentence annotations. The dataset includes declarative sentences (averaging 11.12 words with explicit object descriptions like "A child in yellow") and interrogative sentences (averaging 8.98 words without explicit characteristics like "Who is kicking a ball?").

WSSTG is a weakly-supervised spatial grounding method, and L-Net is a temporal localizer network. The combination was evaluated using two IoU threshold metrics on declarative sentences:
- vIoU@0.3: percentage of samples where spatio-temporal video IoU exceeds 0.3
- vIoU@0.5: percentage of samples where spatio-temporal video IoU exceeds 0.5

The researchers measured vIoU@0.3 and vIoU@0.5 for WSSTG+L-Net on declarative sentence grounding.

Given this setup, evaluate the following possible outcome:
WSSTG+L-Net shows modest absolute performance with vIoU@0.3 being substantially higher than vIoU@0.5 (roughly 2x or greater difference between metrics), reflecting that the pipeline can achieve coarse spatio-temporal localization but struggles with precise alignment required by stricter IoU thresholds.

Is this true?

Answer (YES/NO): YES